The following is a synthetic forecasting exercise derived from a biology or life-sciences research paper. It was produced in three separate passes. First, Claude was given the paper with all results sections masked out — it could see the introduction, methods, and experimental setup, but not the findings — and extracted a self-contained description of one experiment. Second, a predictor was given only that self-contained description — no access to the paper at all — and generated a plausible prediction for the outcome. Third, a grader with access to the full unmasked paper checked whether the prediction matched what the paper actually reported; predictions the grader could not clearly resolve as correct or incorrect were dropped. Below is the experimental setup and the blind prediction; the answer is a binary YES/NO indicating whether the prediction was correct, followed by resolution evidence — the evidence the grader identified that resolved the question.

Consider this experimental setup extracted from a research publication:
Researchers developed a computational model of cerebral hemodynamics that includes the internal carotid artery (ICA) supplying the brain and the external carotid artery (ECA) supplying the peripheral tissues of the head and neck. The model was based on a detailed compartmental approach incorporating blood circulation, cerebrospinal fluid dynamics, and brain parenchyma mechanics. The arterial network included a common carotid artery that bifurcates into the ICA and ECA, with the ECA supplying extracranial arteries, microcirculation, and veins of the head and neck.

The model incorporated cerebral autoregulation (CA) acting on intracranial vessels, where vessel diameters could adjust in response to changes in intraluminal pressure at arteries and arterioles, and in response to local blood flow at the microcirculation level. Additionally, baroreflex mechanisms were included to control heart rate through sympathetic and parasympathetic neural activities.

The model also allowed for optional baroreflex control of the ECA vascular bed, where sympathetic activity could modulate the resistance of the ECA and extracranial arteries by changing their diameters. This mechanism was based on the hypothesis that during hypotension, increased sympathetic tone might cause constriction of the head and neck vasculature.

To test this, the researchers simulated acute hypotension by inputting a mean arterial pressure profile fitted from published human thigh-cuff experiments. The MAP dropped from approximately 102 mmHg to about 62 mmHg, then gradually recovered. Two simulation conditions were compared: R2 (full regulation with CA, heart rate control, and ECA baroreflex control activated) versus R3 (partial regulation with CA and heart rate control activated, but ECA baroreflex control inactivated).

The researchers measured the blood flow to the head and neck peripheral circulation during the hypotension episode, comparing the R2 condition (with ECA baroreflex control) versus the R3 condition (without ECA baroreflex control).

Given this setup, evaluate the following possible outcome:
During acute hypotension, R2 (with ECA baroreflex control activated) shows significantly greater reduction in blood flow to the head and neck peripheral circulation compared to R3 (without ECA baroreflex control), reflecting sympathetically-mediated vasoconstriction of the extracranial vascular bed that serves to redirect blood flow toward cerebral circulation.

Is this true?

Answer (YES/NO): NO